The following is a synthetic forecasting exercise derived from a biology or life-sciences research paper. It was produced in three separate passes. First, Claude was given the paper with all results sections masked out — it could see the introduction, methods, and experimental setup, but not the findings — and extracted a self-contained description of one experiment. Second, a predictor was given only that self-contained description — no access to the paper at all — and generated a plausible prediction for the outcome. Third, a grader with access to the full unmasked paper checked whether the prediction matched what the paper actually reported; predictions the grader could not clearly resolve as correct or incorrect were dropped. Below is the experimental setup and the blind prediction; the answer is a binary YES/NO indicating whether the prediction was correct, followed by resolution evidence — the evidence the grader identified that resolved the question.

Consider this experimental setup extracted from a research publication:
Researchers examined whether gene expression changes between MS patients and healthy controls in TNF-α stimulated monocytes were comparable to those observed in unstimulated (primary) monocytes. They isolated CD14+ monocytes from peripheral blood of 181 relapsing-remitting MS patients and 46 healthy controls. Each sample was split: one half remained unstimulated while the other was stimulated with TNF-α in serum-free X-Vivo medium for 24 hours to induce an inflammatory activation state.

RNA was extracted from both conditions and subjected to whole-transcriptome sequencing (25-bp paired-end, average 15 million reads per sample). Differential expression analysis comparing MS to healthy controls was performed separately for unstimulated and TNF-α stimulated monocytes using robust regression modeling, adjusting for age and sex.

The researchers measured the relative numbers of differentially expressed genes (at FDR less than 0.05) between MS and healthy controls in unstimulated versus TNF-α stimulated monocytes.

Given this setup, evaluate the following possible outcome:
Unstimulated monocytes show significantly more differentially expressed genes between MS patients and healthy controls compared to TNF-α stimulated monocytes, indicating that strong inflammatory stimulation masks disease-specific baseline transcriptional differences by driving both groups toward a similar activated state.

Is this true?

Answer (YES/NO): YES